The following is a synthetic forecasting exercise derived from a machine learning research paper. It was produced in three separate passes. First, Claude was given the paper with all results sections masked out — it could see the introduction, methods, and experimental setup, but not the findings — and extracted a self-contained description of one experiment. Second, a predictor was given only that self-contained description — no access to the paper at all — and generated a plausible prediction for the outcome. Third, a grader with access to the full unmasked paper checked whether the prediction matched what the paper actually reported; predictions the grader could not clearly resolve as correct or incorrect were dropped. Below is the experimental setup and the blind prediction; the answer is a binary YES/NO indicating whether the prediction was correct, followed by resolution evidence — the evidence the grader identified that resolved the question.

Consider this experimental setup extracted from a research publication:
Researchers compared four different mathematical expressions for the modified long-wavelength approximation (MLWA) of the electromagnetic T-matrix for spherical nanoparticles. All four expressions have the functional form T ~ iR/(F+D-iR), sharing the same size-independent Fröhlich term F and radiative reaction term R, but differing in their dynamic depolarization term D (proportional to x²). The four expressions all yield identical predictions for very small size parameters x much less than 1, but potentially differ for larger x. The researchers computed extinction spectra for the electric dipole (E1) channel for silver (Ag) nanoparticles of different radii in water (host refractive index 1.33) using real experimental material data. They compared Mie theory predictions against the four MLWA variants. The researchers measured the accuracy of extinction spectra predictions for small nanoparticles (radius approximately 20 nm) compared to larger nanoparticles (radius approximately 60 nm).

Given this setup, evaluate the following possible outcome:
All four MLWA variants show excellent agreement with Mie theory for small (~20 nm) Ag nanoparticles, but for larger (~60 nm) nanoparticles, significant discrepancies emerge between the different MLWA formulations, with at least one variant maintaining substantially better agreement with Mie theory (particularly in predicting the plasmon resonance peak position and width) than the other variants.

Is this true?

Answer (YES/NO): YES